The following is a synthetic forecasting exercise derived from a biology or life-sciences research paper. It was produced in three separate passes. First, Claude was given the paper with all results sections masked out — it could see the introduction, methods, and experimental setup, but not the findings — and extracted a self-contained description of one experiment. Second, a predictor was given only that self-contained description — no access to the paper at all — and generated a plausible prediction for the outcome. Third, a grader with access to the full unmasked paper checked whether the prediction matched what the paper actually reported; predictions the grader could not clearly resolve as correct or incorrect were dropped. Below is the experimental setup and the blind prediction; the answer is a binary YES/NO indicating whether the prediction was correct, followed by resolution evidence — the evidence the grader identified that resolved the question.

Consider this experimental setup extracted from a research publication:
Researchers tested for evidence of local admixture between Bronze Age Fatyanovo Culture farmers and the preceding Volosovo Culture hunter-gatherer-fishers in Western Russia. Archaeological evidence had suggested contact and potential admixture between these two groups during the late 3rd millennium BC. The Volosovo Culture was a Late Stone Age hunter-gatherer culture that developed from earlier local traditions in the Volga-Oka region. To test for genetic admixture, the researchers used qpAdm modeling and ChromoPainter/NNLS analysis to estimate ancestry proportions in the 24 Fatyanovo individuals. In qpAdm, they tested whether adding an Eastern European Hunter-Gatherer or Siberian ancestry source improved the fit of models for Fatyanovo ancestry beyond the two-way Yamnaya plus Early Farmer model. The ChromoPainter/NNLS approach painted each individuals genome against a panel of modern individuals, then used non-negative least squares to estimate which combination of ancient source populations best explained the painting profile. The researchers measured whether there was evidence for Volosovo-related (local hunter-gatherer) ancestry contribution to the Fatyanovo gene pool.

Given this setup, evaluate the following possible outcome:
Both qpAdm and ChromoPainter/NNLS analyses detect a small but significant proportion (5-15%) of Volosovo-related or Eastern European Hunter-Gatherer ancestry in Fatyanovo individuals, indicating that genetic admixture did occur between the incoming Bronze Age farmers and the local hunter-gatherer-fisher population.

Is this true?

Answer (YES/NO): NO